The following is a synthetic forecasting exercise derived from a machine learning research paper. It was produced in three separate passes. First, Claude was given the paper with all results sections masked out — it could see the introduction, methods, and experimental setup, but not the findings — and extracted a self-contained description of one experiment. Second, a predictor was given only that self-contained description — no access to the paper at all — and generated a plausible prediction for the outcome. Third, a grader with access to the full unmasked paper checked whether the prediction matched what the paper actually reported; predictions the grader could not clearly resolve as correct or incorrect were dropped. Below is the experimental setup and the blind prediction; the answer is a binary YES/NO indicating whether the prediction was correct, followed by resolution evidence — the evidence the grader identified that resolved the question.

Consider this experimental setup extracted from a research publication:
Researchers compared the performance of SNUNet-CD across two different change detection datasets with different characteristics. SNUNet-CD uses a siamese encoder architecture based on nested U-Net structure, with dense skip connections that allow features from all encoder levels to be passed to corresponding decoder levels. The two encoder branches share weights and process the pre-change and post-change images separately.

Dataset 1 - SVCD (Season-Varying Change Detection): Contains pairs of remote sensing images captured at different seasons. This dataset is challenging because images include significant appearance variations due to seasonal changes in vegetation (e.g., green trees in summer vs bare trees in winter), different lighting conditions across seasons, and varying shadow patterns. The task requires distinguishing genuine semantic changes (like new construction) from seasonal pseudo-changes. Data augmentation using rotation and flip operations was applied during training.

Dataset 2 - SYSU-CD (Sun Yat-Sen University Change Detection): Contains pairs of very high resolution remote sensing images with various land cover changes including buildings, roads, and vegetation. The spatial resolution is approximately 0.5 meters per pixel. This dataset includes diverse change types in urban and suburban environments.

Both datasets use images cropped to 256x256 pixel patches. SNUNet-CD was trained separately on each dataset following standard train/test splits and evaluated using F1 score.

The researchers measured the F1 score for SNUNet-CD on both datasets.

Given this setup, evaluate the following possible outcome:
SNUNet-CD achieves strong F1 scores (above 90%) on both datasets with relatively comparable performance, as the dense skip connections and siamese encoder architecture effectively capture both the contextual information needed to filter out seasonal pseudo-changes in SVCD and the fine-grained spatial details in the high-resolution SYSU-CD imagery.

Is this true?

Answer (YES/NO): NO